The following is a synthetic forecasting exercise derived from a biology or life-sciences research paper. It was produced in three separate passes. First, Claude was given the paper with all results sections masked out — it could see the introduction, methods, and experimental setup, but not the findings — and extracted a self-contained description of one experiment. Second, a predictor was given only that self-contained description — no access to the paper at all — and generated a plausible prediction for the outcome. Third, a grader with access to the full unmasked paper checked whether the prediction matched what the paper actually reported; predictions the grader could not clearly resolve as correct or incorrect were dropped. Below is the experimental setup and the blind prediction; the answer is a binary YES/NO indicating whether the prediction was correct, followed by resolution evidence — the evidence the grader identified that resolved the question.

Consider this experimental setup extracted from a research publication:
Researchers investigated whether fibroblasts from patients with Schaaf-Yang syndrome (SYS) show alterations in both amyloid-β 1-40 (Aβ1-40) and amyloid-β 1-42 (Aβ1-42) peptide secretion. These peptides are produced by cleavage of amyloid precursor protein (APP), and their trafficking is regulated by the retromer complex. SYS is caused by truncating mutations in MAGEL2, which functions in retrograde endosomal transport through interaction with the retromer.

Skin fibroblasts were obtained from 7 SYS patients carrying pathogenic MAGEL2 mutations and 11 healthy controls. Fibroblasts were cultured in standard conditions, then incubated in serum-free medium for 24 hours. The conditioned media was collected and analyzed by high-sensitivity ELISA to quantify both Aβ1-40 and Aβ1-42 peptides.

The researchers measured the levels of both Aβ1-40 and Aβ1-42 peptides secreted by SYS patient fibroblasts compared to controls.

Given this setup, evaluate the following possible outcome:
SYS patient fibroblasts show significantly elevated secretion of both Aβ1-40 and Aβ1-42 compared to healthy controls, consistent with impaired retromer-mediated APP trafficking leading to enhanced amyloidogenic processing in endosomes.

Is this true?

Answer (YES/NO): NO